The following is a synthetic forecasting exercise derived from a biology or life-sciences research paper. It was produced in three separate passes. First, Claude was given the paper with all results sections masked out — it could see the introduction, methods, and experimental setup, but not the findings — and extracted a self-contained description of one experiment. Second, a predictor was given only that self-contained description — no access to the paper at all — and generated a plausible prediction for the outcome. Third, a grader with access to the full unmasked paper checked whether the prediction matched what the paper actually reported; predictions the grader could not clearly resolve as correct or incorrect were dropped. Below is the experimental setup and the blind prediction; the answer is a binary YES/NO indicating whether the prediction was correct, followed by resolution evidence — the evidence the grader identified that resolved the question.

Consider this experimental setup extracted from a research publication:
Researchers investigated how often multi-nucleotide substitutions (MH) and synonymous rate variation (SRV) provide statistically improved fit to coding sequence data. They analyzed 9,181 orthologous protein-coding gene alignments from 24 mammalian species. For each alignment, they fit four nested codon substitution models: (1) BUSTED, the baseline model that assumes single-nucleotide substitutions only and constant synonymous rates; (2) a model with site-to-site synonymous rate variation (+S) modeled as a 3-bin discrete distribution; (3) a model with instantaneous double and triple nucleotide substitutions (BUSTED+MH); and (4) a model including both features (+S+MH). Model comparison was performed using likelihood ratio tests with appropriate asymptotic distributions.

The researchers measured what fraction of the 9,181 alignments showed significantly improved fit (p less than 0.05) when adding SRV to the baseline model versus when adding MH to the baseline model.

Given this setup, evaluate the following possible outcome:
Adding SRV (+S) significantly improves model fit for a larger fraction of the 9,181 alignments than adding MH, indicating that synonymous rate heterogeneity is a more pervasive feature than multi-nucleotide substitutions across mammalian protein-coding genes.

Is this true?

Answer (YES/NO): YES